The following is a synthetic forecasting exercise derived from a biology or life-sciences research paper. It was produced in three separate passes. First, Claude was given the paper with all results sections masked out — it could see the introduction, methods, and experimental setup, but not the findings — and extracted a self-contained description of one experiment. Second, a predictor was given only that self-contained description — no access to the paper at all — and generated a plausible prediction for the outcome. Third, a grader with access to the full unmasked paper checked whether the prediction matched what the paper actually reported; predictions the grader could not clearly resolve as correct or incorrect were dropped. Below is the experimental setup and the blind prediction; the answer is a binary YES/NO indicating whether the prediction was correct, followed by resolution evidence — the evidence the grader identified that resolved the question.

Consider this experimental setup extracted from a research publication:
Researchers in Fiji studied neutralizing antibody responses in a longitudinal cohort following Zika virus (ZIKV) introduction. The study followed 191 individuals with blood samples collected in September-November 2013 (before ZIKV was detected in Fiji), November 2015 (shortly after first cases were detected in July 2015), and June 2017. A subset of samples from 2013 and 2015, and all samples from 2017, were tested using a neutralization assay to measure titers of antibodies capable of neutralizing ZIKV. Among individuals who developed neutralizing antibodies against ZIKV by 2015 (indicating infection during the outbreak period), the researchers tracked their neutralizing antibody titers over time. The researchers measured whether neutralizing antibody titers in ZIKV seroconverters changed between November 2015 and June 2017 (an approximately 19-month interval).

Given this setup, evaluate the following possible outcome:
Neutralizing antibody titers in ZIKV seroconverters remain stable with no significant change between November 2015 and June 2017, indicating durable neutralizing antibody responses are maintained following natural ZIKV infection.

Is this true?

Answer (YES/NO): NO